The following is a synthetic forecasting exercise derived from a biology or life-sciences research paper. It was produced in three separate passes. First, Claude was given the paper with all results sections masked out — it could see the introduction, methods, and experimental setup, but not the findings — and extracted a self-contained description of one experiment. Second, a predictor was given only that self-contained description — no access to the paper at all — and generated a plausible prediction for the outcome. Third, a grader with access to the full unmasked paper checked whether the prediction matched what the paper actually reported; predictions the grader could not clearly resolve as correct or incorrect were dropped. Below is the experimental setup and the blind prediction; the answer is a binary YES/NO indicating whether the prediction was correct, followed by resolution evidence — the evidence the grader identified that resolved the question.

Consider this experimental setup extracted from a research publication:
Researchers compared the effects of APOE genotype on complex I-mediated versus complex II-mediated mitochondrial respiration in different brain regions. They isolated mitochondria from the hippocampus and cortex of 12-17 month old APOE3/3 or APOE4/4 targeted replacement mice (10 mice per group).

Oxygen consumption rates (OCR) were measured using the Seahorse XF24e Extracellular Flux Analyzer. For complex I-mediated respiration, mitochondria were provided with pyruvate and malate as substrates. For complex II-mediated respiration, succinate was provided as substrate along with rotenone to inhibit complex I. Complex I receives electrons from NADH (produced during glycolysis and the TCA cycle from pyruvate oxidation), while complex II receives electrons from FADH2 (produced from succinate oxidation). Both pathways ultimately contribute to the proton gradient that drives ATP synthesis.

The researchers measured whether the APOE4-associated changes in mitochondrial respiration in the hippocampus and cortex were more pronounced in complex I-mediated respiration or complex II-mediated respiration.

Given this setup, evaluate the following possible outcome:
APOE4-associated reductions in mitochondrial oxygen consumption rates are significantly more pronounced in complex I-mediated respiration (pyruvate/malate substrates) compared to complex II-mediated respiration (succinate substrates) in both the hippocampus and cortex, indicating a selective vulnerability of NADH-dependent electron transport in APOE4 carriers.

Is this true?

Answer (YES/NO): YES